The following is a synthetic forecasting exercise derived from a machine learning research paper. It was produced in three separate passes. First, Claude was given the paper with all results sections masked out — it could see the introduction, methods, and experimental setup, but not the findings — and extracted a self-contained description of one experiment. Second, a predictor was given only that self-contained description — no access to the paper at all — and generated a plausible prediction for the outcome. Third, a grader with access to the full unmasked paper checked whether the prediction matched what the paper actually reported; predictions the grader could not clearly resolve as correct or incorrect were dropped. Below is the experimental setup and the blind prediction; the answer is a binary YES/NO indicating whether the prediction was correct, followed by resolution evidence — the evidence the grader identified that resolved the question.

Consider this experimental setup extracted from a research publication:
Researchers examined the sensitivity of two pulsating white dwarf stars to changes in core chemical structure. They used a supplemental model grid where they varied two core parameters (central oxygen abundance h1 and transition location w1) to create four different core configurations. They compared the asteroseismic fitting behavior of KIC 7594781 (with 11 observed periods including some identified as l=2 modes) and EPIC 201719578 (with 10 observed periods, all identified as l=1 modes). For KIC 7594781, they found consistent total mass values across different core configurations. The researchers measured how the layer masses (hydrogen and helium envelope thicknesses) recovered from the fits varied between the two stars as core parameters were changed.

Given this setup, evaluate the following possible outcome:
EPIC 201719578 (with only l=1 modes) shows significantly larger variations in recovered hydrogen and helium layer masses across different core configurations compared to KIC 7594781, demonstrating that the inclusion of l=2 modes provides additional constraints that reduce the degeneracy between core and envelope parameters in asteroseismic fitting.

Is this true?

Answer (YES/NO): NO